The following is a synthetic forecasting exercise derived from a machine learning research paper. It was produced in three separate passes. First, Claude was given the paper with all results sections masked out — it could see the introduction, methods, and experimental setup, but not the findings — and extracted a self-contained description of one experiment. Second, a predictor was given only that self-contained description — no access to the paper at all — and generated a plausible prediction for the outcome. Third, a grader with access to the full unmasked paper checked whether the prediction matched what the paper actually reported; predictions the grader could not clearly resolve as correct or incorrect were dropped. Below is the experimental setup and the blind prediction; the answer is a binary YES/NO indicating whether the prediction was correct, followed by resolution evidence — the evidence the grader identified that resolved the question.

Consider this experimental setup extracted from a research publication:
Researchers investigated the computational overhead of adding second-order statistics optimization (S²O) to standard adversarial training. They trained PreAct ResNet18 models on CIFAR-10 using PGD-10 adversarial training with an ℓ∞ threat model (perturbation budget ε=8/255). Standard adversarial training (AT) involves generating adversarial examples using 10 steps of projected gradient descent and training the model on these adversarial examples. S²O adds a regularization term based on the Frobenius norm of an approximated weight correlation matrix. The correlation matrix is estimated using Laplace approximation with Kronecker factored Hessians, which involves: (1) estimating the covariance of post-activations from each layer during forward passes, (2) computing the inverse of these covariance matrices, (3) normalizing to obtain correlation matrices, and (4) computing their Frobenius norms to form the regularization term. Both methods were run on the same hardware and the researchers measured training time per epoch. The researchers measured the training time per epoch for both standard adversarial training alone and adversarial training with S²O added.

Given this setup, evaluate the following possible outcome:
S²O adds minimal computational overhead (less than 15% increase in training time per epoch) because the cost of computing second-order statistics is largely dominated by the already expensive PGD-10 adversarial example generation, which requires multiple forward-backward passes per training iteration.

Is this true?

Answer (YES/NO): NO